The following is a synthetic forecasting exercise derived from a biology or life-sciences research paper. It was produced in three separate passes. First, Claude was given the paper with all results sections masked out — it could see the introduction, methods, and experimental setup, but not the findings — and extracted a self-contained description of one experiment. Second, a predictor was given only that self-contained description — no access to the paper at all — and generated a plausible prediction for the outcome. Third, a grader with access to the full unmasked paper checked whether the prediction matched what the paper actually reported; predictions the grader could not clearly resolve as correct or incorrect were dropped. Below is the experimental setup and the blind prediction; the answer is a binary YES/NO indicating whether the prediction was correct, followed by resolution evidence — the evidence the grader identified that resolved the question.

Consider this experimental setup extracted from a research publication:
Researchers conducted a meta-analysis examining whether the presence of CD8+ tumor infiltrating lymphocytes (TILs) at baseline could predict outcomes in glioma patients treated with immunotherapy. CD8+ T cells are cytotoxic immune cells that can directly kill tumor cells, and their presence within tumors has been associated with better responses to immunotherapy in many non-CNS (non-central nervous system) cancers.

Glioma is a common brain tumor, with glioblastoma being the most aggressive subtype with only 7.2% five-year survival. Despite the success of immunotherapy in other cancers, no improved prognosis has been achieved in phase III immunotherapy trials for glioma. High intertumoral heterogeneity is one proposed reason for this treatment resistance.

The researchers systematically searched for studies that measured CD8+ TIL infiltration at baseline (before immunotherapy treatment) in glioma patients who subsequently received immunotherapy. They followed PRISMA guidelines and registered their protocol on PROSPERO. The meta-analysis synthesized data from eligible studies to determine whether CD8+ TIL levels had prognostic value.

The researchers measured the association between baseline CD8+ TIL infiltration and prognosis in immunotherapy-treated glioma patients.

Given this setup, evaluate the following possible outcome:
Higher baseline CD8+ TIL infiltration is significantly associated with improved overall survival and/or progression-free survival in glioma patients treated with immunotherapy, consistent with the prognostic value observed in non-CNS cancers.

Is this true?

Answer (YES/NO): NO